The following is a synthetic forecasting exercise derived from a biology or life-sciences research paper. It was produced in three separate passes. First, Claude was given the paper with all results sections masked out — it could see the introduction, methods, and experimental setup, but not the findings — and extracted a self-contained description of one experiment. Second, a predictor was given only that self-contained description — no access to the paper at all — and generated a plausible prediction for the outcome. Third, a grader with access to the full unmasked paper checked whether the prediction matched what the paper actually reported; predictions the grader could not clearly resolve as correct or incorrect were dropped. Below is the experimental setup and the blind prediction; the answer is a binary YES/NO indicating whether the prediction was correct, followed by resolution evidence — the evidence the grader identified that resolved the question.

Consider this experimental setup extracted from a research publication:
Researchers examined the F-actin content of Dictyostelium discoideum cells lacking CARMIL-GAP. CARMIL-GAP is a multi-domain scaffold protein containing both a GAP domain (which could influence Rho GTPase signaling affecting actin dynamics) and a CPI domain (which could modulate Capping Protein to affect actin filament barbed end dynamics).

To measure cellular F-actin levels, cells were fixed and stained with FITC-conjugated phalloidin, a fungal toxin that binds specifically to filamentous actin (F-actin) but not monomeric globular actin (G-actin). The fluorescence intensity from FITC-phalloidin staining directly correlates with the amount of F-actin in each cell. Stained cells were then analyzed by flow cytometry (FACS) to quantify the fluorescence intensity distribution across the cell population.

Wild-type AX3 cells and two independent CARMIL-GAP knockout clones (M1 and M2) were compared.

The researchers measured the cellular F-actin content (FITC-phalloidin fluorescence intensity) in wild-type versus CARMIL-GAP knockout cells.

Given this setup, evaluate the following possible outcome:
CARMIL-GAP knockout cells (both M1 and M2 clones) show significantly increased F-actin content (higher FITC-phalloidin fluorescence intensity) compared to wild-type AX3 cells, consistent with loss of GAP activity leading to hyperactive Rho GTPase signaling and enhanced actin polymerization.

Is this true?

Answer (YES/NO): NO